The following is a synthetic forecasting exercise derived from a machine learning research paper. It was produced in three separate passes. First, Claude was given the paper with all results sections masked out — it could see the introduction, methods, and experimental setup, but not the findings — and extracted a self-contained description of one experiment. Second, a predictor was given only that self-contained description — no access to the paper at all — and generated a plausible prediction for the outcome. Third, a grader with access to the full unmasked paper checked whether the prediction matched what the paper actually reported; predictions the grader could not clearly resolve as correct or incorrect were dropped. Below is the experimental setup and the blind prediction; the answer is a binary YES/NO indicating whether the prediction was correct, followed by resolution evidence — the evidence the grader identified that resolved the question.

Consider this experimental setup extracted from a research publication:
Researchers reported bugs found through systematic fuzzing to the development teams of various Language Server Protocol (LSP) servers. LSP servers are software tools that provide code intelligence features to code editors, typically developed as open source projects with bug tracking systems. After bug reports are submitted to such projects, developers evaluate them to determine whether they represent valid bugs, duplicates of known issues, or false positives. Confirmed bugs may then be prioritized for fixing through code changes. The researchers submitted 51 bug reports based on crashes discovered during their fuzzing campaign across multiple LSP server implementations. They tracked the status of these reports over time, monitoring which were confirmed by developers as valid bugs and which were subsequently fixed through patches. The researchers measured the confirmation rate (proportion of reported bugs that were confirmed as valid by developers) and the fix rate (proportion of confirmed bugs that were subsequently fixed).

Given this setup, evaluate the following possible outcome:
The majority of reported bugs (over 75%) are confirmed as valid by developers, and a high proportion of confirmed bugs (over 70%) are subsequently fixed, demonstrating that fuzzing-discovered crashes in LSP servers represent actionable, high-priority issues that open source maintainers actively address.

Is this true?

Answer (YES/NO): NO